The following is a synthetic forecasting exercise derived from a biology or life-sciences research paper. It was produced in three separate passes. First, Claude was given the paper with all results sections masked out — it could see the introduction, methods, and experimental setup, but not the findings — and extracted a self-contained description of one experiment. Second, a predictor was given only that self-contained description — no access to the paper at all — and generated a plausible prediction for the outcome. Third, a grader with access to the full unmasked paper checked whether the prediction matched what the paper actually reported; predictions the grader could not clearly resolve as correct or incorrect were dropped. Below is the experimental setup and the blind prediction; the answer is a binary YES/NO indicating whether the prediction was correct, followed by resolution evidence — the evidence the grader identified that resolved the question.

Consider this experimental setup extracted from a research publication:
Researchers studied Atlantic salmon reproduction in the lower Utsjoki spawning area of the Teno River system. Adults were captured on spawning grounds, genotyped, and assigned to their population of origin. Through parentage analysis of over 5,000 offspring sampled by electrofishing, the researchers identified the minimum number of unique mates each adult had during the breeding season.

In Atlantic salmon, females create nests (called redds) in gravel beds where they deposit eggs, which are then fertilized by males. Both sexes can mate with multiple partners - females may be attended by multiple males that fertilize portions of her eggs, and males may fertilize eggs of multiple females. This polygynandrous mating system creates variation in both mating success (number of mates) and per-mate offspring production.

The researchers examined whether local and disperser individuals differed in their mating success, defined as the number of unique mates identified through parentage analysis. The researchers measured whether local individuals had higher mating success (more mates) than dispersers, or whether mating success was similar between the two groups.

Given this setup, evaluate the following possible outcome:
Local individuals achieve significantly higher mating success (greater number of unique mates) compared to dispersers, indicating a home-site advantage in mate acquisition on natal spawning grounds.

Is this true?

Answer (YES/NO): NO